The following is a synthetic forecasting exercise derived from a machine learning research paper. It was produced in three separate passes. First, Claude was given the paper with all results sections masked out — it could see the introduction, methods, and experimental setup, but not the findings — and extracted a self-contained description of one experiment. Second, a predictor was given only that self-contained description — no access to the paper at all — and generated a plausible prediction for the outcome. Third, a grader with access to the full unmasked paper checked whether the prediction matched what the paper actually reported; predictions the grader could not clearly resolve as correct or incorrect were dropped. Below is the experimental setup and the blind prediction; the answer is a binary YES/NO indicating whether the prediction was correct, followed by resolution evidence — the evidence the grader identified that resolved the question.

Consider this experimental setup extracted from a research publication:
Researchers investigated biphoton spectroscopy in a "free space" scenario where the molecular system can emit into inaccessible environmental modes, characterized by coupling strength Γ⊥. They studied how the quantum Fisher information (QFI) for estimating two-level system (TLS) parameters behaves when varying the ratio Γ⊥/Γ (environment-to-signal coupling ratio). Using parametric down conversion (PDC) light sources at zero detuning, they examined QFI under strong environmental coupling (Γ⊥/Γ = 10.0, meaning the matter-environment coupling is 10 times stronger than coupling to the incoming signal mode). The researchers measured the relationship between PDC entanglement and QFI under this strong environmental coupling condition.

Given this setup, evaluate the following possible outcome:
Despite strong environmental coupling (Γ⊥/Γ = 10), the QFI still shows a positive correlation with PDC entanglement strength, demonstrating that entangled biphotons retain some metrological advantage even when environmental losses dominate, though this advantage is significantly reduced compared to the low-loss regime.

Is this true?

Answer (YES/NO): YES